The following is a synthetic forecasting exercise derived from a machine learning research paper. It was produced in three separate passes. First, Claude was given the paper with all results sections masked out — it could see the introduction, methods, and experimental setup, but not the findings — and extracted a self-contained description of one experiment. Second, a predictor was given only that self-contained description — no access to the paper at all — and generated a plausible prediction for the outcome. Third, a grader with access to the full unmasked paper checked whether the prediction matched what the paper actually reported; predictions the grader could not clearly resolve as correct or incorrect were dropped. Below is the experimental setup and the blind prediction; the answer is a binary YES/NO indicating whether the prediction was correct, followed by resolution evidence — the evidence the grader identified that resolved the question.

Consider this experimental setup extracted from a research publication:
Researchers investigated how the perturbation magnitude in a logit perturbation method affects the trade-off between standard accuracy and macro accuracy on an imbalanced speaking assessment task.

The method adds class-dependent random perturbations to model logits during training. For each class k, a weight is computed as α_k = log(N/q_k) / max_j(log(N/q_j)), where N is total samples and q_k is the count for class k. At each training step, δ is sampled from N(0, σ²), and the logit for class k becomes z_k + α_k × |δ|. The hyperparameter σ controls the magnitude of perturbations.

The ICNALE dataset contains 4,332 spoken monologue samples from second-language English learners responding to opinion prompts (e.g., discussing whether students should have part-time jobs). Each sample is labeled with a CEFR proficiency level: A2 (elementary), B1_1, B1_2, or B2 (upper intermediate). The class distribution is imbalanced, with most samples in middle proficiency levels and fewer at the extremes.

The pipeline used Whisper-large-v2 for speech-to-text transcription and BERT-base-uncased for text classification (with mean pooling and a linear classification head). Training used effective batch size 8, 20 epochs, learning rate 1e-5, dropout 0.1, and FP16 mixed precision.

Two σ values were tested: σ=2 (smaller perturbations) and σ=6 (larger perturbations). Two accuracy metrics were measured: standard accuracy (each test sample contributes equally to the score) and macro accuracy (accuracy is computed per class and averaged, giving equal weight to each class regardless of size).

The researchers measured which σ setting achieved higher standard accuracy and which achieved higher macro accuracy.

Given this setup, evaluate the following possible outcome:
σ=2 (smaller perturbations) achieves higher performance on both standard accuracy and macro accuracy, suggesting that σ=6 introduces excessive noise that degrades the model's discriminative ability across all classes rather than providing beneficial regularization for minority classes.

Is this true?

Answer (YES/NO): NO